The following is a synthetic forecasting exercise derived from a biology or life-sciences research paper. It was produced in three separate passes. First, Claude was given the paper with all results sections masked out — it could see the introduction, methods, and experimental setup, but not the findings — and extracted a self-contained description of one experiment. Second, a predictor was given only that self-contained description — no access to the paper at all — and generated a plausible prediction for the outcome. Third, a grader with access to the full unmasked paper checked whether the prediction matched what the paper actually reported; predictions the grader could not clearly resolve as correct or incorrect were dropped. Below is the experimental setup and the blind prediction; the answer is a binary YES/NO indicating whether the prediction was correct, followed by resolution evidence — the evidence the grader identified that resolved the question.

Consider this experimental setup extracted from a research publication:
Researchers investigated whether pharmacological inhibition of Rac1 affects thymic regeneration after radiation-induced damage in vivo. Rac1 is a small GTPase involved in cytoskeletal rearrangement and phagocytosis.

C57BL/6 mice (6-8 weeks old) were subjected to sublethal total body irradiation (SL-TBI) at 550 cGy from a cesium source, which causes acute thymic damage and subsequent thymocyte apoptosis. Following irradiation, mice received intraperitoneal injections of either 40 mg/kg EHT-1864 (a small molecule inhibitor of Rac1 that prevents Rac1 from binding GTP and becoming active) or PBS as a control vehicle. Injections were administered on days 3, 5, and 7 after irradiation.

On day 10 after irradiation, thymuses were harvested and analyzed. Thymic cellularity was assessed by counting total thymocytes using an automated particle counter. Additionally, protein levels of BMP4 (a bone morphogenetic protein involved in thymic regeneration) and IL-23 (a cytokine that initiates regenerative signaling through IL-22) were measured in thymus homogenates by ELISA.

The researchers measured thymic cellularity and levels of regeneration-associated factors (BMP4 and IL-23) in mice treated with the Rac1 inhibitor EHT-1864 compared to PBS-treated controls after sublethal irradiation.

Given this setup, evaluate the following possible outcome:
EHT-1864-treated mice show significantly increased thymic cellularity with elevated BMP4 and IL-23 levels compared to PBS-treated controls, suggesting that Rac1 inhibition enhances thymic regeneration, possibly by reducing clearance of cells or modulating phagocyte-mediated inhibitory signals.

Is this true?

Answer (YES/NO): YES